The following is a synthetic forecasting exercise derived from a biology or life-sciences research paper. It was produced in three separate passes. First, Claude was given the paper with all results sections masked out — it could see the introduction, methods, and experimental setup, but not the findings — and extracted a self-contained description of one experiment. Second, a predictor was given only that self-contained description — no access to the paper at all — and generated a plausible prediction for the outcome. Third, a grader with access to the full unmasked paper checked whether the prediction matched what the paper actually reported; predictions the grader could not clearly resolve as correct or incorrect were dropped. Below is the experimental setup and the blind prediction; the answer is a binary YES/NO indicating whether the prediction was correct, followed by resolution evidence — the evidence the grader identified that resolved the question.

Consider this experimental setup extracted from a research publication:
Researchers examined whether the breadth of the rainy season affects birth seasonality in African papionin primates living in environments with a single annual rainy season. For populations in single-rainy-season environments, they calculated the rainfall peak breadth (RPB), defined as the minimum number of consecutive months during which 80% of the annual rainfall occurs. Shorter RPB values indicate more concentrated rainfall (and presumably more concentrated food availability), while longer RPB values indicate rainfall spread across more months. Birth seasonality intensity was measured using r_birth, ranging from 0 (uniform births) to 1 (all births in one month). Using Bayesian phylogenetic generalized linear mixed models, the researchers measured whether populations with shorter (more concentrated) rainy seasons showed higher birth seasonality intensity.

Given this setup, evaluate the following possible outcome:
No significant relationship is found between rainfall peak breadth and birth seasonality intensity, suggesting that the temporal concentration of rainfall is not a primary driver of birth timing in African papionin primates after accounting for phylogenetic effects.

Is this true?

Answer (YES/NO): YES